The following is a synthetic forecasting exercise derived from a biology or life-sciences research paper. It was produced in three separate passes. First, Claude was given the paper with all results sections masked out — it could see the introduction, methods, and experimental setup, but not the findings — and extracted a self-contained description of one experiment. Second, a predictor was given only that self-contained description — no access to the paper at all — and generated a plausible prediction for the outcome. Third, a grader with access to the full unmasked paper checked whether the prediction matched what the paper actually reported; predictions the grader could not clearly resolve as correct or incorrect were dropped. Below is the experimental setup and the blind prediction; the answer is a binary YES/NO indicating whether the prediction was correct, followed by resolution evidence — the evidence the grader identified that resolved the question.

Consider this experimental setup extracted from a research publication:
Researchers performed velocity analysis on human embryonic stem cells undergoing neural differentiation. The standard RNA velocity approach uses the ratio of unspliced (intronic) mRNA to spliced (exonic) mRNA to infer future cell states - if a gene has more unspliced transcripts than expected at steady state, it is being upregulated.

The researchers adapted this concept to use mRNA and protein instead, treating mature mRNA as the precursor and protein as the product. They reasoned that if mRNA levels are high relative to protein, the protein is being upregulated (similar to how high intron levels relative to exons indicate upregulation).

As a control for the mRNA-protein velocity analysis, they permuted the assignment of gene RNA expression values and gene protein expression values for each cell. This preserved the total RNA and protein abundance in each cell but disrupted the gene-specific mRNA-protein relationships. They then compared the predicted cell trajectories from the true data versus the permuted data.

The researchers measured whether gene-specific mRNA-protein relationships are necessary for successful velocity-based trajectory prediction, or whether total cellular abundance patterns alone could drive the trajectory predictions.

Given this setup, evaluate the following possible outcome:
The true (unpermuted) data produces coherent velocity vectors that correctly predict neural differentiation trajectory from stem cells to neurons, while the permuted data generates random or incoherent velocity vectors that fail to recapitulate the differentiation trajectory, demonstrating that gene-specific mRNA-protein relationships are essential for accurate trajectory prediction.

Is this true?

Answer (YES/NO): YES